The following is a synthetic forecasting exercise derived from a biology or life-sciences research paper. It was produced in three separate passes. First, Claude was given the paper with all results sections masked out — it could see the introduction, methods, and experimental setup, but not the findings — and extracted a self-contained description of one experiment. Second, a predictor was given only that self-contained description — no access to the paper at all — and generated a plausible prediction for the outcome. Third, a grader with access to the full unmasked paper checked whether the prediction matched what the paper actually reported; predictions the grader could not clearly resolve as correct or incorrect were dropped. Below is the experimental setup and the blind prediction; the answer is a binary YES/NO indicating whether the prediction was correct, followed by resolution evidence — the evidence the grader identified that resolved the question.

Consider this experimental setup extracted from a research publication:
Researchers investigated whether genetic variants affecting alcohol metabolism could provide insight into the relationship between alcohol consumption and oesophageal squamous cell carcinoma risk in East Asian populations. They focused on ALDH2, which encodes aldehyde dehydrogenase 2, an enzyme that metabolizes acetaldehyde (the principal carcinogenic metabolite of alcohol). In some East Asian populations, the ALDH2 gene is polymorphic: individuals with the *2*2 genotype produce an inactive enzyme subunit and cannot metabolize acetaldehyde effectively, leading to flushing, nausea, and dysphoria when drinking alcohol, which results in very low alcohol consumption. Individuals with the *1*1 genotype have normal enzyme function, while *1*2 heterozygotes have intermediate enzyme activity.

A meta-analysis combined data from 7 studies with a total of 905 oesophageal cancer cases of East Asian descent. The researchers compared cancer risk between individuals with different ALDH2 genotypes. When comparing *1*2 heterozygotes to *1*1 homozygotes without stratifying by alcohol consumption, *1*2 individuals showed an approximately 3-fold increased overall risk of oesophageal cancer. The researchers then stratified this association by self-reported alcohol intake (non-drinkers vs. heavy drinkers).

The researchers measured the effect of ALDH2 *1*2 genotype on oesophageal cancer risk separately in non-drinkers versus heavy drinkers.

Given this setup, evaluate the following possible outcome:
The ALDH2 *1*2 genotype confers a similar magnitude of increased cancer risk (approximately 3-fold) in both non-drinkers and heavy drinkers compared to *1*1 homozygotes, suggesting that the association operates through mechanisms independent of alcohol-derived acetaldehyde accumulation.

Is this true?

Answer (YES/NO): NO